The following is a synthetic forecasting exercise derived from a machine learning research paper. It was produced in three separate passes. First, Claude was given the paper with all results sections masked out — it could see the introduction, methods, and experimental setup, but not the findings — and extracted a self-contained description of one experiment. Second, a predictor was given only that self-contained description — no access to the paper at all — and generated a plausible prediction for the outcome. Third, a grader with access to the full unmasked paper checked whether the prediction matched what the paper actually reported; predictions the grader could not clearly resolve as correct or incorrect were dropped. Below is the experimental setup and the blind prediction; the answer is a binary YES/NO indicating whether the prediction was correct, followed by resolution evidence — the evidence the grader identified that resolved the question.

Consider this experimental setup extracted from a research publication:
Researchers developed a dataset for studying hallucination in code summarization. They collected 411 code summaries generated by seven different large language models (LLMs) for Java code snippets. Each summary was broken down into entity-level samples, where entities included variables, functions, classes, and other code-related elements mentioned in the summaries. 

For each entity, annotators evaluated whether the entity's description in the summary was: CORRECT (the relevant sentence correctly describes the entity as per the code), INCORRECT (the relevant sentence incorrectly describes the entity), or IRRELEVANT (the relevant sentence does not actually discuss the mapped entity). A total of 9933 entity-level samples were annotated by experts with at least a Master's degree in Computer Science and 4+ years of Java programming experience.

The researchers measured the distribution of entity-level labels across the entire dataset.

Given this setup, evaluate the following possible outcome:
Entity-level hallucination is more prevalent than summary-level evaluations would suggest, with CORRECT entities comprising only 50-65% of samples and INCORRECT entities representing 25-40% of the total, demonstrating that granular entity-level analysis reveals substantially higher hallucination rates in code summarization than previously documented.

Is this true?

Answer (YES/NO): NO